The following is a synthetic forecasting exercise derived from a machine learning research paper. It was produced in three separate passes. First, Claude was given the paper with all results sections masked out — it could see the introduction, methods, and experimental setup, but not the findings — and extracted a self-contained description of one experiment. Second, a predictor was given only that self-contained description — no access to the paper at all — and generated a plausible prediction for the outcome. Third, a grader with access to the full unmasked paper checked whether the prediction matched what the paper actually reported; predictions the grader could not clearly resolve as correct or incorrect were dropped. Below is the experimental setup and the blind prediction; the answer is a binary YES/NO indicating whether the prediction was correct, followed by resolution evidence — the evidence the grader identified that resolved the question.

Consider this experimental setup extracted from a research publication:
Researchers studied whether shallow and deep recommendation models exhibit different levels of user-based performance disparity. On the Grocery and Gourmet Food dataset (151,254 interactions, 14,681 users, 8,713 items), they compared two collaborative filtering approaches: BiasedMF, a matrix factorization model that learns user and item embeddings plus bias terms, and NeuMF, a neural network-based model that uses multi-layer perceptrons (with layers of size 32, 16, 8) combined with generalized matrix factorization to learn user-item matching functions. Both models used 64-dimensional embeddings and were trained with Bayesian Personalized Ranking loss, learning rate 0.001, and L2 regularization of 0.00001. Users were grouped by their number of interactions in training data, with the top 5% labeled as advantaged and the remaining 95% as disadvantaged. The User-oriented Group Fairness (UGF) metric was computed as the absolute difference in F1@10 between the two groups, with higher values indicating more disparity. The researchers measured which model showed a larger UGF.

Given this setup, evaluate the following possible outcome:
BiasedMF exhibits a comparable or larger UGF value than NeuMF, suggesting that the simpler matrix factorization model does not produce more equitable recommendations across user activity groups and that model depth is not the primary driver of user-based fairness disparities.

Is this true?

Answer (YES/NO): NO